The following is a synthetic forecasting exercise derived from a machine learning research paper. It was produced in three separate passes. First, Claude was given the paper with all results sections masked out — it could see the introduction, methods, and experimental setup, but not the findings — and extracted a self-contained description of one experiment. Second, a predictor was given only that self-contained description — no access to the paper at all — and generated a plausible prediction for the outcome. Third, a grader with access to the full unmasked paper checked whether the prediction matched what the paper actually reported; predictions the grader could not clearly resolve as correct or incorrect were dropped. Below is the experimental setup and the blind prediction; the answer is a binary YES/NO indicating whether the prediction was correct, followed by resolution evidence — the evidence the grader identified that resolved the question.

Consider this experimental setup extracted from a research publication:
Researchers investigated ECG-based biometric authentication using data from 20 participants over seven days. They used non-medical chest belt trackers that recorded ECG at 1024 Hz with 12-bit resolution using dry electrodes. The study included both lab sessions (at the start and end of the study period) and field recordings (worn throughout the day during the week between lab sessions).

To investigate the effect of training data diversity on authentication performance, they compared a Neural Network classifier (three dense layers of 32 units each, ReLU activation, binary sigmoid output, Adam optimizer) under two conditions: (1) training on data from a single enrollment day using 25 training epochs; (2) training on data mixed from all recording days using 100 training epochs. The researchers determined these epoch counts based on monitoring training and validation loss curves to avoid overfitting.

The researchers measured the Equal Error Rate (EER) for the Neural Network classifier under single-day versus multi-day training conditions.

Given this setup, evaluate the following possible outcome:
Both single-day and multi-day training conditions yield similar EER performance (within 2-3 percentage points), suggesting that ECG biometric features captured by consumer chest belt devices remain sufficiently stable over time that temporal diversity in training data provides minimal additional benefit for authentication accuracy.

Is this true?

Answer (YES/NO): NO